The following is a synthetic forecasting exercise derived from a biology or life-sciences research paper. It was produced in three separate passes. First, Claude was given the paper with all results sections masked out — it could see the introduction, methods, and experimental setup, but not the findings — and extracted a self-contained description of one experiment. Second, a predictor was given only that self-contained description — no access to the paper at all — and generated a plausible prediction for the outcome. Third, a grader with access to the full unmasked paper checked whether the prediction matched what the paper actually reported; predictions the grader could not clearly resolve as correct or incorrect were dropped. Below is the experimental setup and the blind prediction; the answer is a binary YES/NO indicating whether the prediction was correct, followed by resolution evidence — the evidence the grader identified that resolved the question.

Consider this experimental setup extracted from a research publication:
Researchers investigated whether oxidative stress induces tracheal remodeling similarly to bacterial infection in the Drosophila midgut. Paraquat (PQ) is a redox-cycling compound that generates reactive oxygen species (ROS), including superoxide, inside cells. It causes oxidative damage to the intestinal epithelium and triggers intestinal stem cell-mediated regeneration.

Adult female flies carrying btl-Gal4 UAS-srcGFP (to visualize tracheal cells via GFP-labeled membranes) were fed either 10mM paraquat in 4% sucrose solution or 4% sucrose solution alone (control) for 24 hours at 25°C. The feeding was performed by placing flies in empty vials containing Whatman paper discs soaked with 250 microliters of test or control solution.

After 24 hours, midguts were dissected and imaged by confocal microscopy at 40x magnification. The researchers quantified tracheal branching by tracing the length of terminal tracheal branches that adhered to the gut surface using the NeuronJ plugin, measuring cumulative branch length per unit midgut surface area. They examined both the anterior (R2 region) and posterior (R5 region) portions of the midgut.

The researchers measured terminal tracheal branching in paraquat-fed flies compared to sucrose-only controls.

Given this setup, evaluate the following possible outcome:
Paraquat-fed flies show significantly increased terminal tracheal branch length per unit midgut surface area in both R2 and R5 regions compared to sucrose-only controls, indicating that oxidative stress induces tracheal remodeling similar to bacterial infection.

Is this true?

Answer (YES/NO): YES